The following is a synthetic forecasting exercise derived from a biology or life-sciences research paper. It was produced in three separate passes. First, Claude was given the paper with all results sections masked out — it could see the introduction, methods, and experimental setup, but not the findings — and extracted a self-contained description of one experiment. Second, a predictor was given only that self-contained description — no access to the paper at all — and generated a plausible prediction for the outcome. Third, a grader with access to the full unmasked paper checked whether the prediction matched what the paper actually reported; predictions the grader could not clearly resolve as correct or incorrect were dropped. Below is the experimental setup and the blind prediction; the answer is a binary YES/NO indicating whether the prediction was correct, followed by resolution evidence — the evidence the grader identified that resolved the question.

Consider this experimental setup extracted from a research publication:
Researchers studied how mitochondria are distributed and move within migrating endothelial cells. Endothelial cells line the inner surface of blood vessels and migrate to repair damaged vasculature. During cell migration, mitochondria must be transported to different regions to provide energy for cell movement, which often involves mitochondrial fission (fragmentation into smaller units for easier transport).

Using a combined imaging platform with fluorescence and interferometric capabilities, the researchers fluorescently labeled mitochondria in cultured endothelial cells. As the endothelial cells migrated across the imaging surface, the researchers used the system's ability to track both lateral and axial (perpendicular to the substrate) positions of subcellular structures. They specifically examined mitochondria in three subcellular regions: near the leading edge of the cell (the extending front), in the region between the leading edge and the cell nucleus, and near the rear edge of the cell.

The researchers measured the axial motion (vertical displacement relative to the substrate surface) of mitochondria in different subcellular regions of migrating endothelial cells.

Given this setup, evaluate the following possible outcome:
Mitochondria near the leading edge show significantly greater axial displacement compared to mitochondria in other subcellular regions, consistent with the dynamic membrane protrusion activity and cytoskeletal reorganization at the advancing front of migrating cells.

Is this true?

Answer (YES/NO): NO